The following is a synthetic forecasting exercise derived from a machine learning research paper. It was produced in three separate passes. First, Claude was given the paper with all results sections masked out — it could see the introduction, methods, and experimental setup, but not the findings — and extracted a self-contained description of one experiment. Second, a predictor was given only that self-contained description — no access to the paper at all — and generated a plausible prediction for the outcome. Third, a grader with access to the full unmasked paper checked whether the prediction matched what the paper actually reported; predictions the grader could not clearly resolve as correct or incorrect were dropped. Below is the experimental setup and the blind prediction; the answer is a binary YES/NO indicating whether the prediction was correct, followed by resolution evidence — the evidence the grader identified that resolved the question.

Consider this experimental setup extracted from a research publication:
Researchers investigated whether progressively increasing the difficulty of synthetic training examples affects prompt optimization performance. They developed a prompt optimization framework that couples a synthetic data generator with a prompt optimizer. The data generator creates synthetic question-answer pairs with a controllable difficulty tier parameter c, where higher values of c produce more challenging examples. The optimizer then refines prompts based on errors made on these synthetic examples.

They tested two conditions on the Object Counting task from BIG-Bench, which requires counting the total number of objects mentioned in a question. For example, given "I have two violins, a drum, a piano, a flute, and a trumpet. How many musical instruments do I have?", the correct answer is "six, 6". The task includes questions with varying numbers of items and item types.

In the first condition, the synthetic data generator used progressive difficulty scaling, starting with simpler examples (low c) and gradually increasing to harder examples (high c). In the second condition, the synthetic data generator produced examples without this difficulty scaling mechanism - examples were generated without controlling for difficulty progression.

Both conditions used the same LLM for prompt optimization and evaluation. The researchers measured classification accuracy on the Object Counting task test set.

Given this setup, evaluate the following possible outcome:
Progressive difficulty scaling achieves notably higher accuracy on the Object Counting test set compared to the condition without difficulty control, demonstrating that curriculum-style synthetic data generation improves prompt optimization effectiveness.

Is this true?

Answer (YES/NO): YES